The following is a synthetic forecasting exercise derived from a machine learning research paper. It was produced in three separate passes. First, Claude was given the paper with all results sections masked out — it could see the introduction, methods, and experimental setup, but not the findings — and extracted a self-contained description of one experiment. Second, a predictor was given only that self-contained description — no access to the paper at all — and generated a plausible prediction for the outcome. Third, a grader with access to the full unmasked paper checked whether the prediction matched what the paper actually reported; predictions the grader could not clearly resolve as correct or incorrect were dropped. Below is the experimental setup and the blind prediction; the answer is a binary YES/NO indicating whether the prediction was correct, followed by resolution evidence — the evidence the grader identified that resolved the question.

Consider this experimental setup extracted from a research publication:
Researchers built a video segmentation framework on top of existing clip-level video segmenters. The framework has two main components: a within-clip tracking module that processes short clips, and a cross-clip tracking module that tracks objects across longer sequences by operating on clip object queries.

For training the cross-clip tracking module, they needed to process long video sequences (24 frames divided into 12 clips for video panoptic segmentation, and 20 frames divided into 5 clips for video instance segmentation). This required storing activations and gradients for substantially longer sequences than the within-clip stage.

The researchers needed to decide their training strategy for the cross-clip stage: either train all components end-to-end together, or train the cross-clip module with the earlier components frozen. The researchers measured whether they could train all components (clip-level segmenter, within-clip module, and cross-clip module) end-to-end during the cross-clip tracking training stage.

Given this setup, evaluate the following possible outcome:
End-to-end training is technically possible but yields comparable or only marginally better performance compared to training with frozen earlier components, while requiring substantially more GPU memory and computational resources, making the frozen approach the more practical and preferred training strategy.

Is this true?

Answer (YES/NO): NO